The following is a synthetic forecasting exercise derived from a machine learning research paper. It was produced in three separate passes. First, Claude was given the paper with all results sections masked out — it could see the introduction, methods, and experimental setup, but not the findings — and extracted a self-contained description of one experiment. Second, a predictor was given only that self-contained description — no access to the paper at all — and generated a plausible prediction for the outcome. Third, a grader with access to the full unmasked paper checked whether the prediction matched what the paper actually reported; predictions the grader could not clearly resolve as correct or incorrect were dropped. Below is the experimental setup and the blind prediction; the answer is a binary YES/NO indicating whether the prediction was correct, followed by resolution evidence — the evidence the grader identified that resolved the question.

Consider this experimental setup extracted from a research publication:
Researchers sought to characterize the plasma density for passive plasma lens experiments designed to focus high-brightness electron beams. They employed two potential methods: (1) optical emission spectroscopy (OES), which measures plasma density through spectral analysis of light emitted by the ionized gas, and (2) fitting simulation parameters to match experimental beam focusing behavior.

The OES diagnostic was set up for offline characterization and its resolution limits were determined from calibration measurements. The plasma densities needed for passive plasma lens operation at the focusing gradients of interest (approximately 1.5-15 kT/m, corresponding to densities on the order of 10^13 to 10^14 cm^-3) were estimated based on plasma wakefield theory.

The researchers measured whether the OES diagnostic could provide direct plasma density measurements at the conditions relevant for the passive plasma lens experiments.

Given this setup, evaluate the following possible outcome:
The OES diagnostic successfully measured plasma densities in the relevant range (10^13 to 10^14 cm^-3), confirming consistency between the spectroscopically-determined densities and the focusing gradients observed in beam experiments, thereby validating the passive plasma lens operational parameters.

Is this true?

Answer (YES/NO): NO